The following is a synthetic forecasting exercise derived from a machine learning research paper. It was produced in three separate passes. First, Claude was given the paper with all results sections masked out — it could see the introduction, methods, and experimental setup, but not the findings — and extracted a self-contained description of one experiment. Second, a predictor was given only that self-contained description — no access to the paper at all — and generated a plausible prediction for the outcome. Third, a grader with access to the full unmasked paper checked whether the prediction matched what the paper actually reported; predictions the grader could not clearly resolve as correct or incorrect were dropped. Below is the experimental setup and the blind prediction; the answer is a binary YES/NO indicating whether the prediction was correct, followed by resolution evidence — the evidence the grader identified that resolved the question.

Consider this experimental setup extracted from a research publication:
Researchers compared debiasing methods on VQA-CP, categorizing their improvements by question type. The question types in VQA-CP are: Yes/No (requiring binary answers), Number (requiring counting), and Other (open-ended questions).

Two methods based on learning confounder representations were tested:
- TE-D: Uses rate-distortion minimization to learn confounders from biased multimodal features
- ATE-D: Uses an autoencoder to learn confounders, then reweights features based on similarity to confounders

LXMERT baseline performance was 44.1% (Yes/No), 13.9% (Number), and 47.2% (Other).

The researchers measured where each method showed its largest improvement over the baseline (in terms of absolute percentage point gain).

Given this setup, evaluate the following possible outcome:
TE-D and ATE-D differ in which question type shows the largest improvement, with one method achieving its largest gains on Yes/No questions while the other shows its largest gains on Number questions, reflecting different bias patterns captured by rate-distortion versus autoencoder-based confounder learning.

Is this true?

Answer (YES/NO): NO